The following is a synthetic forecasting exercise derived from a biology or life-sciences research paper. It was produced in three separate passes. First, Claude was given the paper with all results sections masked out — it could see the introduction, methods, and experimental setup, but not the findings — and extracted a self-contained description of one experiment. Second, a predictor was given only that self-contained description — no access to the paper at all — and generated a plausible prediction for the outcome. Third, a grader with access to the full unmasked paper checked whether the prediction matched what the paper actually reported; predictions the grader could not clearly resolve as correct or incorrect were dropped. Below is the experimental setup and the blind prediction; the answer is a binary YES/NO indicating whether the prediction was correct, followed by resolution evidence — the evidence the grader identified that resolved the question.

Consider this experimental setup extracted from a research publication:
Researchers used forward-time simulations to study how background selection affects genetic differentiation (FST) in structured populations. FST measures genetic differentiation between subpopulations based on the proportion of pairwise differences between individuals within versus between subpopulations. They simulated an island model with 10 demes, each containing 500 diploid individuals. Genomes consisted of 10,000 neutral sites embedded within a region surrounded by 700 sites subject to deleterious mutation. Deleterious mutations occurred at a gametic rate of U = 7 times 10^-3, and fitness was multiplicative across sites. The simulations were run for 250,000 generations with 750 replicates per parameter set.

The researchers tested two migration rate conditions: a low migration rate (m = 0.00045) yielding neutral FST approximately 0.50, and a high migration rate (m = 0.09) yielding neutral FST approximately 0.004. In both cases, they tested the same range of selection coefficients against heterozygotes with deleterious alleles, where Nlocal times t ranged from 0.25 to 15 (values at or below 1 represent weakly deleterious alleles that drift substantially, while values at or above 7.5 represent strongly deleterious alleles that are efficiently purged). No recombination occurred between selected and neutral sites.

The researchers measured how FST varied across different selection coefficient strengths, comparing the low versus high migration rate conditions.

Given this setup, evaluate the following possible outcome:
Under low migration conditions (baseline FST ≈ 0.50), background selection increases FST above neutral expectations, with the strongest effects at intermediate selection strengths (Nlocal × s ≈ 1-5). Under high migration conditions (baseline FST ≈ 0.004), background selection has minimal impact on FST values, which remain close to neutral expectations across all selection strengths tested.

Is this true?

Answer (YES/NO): YES